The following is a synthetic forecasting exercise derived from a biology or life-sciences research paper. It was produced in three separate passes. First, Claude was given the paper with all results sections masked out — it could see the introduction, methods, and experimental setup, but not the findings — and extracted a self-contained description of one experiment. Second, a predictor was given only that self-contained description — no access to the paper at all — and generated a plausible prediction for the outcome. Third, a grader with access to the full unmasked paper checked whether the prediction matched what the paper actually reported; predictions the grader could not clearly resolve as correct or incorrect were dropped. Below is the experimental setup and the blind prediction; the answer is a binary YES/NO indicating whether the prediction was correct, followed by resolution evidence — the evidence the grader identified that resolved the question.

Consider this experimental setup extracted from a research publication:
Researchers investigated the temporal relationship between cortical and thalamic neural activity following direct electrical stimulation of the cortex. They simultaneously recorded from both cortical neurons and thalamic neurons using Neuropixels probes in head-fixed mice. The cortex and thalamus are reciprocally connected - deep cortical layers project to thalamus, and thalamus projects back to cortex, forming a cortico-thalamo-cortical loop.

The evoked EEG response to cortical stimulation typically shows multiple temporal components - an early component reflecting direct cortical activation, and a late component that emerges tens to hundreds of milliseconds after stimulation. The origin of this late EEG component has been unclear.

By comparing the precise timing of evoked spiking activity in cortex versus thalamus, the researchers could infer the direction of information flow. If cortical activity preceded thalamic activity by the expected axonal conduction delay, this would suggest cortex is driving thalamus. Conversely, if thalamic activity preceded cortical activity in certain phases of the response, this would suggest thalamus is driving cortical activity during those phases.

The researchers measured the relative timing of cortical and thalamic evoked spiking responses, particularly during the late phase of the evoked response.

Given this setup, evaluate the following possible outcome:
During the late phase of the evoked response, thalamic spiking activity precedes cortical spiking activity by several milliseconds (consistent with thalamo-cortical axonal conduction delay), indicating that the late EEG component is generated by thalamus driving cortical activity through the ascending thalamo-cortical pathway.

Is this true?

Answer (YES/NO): NO